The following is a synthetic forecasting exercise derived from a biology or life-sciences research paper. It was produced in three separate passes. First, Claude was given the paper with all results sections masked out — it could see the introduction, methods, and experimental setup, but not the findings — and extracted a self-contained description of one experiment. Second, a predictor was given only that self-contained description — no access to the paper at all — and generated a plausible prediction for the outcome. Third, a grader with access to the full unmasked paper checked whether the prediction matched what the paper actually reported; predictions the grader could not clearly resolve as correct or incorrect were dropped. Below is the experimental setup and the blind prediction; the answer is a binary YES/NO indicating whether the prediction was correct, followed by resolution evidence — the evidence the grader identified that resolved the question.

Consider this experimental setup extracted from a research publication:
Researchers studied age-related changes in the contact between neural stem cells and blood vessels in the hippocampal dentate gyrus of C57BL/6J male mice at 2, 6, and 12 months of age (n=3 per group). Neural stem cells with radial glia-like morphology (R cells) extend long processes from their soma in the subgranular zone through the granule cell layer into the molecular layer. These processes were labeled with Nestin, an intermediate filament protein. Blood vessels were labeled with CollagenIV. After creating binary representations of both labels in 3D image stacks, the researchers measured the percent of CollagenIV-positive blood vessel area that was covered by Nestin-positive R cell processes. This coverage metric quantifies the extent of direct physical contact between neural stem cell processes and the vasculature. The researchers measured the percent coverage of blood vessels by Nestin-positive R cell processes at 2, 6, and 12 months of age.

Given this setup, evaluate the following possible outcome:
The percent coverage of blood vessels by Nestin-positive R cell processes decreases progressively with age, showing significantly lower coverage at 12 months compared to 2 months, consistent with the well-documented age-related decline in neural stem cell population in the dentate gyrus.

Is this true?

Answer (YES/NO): YES